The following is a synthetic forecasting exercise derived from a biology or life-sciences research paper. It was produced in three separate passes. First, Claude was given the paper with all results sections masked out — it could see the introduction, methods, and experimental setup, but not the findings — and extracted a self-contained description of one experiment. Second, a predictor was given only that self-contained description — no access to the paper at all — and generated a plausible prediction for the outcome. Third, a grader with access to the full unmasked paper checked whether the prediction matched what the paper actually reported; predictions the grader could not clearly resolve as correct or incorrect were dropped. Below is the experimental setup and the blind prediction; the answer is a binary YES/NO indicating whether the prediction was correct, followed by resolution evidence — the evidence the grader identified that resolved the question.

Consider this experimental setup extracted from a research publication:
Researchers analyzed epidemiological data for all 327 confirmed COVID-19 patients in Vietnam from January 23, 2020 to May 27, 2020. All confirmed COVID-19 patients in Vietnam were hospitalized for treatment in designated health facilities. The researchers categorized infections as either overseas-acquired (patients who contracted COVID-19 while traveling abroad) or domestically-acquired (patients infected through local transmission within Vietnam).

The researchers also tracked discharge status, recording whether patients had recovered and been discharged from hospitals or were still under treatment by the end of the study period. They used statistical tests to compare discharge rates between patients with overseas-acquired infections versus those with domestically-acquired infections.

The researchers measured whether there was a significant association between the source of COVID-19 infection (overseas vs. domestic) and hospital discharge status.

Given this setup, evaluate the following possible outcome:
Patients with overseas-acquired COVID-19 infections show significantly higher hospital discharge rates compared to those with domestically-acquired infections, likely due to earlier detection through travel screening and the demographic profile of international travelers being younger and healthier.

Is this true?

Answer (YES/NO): NO